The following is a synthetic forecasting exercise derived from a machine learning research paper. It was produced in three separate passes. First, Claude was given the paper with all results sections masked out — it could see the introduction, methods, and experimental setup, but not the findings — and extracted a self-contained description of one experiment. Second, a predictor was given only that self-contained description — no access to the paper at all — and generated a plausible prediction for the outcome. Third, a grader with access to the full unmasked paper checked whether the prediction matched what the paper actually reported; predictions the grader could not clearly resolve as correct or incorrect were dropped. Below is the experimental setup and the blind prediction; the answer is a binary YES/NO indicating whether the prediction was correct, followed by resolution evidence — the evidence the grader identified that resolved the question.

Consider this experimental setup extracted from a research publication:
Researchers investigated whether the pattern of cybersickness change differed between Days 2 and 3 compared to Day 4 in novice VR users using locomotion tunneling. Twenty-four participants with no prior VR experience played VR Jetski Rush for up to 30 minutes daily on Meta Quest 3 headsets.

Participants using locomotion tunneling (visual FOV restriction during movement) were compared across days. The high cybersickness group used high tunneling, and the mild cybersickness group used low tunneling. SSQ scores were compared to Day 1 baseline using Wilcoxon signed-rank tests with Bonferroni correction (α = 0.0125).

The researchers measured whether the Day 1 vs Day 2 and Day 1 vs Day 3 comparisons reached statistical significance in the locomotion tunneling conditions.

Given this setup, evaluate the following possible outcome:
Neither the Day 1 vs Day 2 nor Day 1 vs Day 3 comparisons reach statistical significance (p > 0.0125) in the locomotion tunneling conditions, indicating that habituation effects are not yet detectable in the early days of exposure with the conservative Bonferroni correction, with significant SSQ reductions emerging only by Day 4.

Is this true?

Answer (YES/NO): YES